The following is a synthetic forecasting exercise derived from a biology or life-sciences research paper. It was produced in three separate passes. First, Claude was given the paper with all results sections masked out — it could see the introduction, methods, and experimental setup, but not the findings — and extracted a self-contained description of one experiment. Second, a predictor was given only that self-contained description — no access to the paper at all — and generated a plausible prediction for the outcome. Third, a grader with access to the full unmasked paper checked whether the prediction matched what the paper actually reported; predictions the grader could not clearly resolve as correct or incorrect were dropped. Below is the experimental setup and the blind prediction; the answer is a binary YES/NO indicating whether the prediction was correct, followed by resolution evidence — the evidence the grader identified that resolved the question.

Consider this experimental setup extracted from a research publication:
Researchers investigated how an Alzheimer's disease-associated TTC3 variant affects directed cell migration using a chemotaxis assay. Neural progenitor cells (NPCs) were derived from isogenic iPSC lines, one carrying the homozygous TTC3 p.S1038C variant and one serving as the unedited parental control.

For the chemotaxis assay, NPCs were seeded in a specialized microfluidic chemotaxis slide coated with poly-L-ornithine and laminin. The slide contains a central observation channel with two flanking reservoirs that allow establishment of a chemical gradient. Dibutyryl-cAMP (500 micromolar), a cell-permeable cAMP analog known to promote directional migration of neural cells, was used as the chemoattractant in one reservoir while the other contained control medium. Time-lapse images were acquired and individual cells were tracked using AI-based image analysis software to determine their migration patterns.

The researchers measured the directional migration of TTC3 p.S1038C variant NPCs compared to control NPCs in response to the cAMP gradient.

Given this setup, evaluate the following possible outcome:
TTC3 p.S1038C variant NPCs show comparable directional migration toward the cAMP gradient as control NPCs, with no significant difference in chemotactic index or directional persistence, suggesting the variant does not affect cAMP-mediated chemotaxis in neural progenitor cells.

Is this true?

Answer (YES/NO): NO